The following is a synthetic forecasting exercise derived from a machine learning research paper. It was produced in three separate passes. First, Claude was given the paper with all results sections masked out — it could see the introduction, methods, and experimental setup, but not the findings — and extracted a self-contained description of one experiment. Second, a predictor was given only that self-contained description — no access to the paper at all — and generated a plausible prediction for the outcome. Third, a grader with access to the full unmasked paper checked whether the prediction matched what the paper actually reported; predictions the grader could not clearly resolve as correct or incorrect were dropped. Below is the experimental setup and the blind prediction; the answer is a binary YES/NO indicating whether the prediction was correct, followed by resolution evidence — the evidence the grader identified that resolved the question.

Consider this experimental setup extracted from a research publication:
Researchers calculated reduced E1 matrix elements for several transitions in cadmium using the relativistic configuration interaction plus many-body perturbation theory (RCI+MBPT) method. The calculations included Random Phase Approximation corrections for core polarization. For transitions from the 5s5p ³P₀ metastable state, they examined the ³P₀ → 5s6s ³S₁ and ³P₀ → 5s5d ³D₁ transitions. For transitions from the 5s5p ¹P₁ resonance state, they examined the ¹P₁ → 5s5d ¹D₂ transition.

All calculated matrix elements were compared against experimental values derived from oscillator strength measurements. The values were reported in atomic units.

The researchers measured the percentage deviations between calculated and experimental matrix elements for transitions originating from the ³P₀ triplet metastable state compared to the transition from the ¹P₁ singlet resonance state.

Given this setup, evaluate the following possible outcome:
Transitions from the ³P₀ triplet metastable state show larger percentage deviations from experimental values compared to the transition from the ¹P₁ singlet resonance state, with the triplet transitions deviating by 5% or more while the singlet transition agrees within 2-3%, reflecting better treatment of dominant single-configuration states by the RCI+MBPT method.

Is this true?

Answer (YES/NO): NO